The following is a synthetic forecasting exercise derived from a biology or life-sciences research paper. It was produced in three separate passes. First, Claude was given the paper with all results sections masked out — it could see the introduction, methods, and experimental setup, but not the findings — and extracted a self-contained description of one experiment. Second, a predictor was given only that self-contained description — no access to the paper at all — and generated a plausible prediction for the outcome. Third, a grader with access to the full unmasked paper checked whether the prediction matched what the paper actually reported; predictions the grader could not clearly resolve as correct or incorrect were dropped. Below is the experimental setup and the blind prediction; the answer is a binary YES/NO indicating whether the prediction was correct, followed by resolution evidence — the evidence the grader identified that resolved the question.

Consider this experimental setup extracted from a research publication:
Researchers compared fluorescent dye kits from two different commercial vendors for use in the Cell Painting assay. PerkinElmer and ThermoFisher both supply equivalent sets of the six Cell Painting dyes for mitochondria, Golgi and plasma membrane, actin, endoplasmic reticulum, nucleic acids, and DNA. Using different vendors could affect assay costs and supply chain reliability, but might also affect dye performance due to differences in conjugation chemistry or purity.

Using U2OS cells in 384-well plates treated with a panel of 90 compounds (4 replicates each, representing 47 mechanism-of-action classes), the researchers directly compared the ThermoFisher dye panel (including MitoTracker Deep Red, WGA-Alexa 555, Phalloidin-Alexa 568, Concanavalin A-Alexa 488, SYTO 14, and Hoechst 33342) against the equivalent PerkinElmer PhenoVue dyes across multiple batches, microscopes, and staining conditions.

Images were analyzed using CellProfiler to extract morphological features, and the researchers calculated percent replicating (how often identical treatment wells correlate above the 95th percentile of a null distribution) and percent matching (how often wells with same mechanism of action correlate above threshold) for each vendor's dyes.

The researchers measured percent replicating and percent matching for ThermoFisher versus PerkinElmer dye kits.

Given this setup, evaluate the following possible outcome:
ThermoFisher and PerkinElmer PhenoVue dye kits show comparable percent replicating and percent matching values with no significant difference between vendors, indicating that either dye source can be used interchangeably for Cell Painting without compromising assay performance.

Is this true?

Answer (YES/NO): YES